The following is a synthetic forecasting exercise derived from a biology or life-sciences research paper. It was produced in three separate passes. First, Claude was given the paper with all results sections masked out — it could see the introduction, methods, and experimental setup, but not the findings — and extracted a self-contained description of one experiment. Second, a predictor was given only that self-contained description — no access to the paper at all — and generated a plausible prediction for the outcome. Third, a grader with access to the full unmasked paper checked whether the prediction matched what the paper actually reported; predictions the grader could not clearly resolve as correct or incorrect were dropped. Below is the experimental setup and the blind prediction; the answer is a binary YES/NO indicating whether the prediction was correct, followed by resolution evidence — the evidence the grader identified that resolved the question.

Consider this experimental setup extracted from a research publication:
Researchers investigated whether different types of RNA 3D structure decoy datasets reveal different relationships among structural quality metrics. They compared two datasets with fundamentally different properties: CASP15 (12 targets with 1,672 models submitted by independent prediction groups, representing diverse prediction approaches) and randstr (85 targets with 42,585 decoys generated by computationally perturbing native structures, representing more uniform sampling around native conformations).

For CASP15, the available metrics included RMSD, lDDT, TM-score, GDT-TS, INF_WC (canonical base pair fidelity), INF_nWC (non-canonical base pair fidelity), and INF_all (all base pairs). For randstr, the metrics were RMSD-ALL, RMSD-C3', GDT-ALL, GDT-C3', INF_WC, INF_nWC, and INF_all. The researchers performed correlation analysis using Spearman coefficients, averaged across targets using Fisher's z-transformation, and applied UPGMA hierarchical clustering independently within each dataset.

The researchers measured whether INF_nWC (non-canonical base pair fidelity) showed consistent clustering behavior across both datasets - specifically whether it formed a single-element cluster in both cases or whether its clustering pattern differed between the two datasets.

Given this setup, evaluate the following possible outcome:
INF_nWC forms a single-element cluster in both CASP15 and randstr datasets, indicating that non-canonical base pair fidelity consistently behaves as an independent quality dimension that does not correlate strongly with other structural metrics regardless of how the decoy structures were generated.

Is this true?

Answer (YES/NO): YES